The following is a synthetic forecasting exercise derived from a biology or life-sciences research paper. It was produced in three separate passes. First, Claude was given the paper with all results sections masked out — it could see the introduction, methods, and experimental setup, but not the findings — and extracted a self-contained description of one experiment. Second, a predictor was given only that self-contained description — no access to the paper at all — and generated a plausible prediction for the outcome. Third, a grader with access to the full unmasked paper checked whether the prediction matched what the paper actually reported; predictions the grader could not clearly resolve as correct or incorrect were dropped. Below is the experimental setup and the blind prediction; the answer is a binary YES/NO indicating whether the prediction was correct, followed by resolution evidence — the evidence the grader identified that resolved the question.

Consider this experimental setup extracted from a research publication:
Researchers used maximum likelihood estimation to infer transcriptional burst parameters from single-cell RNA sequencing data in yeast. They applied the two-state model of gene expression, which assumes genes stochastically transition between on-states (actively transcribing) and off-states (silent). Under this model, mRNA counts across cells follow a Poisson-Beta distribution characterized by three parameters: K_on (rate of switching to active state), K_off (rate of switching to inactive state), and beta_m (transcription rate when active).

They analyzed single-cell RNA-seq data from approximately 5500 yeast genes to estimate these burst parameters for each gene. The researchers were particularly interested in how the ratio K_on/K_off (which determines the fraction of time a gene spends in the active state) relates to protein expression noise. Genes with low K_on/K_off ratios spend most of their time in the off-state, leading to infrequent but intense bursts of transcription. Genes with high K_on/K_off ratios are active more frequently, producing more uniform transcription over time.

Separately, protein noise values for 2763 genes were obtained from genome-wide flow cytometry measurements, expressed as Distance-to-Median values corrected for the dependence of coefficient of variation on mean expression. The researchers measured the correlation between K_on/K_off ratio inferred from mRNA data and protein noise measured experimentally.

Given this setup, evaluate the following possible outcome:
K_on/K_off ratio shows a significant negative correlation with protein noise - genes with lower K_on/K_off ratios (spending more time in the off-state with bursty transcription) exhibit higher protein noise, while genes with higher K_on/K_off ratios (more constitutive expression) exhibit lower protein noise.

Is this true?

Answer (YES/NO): NO